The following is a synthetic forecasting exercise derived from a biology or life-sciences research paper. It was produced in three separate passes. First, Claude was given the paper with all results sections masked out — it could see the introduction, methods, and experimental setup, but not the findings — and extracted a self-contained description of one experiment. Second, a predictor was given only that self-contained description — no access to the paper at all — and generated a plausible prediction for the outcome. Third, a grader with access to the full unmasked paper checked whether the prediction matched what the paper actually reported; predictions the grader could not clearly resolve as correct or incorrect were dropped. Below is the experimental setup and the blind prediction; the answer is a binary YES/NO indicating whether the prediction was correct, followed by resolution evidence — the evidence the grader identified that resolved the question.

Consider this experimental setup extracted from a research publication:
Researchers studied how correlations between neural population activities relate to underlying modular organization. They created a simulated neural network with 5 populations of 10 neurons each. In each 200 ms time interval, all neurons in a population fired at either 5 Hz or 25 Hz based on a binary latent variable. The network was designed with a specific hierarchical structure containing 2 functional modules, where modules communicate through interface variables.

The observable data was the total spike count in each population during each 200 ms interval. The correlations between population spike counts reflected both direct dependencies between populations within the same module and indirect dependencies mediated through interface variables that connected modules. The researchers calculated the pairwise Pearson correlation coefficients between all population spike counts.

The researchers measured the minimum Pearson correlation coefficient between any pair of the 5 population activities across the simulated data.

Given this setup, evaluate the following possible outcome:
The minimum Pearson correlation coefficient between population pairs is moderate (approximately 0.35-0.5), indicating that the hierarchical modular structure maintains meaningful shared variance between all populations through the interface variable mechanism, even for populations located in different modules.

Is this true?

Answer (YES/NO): YES